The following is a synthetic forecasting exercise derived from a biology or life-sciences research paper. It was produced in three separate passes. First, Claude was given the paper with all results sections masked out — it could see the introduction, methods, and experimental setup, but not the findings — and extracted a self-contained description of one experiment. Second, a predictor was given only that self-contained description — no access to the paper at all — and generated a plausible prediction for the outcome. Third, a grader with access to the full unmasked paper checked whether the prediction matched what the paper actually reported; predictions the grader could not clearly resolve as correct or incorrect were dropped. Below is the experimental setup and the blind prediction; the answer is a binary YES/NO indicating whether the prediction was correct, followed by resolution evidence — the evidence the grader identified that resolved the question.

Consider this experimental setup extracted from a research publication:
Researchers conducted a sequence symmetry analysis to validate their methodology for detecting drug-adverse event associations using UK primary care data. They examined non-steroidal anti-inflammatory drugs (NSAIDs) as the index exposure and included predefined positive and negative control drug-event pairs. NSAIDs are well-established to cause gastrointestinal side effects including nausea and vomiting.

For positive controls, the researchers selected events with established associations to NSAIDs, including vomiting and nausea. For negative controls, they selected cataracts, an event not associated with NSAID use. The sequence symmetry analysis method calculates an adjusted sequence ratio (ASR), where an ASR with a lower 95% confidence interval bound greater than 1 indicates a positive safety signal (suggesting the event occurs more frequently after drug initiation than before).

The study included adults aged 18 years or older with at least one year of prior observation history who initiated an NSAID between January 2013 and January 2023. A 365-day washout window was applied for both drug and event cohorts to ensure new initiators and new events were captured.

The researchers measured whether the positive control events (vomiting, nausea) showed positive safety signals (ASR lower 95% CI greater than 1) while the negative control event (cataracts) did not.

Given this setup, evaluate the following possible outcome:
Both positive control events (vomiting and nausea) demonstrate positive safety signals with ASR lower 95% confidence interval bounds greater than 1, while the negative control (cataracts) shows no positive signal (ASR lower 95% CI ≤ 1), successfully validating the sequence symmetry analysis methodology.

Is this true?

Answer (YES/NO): YES